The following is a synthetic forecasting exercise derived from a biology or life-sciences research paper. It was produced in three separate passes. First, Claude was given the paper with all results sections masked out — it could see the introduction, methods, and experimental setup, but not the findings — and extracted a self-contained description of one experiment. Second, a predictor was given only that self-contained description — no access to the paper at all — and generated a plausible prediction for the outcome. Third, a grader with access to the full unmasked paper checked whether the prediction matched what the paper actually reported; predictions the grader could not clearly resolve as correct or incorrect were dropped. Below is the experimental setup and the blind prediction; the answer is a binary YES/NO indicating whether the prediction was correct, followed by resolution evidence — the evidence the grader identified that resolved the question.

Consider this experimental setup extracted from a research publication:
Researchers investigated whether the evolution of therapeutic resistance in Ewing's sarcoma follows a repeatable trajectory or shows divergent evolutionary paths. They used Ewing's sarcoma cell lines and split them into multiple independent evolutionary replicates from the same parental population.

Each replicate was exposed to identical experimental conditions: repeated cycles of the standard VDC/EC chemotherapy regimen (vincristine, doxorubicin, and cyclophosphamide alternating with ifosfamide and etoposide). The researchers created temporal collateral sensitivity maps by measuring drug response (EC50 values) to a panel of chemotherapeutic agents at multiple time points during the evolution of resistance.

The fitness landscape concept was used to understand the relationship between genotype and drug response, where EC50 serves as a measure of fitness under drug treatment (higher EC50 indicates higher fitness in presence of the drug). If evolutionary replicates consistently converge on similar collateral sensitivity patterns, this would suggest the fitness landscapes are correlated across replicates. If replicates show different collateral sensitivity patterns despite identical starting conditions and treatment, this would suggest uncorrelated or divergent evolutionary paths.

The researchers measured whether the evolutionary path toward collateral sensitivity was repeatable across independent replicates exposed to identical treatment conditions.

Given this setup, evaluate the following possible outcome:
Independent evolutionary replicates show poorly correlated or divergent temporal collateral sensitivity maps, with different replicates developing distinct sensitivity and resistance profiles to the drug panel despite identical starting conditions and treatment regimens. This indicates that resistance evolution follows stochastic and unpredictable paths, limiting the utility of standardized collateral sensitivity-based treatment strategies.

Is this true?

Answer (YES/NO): NO